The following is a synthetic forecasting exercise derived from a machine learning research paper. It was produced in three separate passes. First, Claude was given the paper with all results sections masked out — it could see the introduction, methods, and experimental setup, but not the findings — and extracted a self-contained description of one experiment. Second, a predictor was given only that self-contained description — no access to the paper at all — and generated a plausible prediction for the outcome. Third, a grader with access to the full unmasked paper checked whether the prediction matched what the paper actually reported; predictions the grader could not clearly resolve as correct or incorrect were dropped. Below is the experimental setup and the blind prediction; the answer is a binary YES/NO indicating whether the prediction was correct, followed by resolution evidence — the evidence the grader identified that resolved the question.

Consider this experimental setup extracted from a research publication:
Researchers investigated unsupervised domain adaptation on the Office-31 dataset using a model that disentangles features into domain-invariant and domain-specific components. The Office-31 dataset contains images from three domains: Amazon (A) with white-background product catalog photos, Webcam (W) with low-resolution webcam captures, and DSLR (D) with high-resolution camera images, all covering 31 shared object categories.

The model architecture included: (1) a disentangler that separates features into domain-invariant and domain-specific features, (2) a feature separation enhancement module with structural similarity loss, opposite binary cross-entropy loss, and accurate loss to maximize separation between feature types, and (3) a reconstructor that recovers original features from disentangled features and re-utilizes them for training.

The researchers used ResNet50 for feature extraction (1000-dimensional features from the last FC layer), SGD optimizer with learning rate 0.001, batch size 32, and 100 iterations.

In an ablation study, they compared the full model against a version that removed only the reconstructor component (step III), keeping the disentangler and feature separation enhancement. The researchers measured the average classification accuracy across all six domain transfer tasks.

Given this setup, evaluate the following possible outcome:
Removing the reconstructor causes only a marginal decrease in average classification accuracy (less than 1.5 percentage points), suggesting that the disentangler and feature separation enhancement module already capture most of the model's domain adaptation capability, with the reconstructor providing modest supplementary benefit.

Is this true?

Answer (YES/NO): YES